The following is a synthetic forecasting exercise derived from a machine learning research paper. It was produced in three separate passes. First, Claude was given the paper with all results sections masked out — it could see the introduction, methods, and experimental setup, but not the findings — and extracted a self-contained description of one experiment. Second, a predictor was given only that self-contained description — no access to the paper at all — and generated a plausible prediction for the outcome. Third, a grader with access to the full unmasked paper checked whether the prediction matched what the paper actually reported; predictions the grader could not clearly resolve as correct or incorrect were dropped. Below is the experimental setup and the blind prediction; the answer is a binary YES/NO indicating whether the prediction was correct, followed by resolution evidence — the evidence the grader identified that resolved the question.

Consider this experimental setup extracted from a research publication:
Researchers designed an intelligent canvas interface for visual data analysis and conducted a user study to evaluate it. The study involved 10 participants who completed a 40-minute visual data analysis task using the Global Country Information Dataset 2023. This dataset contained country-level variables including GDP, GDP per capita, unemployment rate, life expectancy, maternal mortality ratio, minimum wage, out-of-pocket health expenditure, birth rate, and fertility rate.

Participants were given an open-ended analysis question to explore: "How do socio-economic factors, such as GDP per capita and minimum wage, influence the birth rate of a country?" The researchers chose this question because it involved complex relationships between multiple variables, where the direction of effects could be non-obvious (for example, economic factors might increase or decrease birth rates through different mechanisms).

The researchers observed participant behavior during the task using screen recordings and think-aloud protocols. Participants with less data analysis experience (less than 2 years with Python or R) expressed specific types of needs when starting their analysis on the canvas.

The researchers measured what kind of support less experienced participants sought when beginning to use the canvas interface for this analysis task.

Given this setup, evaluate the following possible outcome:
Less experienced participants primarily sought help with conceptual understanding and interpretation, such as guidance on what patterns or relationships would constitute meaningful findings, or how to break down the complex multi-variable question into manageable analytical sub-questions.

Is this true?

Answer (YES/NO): NO